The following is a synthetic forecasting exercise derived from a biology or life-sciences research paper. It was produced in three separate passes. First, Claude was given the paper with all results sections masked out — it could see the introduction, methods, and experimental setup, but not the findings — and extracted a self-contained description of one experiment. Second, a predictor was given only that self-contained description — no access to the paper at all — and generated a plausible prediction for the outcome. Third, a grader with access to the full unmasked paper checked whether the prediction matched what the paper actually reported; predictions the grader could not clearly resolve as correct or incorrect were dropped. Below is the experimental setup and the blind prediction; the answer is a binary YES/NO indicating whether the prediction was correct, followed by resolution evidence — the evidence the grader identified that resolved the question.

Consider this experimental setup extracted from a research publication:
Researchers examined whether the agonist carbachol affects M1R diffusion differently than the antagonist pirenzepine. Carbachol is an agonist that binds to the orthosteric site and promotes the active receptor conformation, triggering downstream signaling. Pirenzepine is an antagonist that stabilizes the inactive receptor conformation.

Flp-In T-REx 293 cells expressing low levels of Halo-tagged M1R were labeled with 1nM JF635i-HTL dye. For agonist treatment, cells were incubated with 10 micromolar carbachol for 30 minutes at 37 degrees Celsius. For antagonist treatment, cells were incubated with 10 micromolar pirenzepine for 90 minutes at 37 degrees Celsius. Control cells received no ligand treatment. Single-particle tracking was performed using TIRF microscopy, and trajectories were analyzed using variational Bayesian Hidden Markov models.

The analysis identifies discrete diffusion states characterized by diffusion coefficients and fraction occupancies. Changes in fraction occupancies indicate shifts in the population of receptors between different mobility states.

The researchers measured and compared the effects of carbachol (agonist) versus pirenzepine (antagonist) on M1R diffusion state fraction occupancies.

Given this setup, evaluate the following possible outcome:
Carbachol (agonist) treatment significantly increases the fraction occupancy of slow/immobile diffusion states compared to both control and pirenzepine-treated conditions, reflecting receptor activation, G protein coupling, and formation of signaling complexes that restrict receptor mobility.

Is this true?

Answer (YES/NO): NO